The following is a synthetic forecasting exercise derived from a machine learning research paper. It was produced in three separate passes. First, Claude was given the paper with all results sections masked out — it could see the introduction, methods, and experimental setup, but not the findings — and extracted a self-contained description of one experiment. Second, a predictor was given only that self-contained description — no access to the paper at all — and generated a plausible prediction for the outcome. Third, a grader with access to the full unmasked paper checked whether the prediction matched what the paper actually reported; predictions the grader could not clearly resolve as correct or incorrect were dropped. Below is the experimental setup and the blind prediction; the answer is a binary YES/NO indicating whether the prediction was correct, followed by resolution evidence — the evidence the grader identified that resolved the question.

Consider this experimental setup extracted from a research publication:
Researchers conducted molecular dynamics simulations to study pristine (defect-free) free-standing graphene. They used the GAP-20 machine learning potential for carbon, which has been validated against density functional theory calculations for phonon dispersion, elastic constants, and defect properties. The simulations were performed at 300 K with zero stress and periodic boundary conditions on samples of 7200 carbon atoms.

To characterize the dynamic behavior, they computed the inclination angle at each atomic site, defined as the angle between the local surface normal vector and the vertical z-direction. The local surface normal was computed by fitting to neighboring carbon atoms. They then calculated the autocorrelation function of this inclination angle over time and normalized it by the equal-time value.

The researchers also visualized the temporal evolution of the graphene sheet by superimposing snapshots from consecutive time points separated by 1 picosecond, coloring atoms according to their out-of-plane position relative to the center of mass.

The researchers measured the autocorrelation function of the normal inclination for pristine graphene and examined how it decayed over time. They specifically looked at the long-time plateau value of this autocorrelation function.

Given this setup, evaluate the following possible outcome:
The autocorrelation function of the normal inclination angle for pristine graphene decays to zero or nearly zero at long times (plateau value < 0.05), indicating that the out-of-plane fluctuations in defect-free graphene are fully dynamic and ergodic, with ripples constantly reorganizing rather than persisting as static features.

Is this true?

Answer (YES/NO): NO